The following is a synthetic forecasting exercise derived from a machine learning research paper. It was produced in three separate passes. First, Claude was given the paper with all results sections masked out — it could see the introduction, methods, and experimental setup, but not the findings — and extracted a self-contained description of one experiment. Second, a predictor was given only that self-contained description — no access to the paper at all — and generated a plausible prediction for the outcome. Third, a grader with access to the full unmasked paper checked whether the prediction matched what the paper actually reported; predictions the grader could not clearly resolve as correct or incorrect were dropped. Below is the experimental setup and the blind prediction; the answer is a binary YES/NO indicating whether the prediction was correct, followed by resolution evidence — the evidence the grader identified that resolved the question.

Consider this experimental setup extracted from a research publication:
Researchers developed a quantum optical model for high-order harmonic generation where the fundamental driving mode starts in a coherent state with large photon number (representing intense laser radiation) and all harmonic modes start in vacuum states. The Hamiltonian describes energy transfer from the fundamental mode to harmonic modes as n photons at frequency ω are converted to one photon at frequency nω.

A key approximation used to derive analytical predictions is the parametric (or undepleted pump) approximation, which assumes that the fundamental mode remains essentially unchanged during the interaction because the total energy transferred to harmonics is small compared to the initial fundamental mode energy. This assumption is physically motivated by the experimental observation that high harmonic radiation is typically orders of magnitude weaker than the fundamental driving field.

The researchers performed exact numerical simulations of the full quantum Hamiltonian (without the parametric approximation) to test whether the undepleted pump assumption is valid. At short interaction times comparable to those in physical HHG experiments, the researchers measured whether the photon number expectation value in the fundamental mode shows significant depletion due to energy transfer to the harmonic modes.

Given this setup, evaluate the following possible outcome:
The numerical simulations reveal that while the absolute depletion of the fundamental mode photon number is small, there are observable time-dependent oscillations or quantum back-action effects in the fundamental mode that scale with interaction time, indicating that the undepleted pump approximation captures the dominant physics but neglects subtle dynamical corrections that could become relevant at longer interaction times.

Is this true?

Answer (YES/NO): YES